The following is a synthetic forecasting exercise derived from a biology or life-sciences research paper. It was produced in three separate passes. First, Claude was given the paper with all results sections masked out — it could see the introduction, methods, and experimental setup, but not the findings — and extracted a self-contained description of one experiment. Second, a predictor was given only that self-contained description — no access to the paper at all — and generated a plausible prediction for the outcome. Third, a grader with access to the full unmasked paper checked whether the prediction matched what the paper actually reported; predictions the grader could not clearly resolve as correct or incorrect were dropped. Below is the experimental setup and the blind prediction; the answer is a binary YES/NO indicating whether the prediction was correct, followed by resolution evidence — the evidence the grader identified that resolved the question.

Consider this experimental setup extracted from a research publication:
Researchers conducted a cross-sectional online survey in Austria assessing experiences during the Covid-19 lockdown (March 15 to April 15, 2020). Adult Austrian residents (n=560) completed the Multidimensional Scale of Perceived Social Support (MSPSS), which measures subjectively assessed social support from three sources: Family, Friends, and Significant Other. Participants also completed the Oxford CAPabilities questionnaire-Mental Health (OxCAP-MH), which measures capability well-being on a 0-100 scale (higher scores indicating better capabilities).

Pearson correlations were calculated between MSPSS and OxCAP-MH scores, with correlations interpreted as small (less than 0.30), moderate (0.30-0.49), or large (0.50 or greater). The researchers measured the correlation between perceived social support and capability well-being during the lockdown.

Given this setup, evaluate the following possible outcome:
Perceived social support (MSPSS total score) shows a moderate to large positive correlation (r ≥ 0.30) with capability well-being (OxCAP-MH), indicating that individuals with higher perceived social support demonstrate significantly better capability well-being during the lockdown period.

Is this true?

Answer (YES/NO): YES